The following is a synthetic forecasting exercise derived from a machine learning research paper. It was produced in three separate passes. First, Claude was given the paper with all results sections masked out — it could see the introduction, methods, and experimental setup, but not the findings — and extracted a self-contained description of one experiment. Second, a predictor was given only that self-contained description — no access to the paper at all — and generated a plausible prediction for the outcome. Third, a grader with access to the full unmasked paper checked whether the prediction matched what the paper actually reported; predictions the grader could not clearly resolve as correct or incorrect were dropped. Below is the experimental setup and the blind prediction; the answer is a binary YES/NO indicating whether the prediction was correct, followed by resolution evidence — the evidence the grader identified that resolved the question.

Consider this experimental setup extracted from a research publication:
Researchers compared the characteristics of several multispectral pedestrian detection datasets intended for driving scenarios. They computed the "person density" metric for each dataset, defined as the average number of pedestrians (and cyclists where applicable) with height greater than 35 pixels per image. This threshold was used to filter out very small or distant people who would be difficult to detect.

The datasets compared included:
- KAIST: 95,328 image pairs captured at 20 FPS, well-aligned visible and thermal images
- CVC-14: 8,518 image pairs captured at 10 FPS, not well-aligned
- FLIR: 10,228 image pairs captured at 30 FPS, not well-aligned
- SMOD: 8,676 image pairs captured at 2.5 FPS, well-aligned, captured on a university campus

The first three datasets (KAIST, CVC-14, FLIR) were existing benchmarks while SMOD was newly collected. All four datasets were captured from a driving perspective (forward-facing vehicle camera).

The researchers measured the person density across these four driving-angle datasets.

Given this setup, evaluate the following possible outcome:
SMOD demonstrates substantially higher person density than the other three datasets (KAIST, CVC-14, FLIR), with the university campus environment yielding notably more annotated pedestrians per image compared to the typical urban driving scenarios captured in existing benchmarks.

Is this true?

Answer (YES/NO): YES